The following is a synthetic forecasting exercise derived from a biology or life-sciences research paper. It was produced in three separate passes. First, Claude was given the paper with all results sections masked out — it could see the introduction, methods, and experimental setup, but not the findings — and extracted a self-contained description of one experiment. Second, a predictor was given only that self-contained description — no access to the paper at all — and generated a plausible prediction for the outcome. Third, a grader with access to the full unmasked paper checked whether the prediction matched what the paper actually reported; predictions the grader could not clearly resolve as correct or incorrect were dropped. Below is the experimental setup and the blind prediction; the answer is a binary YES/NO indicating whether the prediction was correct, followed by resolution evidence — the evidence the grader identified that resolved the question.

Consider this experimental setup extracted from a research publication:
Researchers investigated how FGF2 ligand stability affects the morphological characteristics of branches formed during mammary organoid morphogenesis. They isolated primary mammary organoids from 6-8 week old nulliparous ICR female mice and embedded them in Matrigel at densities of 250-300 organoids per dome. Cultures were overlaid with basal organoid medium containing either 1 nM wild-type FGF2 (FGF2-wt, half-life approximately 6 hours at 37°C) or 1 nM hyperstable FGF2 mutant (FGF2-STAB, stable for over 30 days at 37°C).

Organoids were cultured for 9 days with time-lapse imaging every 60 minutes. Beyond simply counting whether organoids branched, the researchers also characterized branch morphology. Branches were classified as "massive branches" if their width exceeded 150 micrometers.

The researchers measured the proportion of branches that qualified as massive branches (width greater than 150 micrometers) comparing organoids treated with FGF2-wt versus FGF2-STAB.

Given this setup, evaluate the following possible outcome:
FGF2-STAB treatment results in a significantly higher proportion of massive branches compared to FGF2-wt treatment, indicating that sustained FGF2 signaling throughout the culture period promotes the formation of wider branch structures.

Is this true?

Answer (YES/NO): YES